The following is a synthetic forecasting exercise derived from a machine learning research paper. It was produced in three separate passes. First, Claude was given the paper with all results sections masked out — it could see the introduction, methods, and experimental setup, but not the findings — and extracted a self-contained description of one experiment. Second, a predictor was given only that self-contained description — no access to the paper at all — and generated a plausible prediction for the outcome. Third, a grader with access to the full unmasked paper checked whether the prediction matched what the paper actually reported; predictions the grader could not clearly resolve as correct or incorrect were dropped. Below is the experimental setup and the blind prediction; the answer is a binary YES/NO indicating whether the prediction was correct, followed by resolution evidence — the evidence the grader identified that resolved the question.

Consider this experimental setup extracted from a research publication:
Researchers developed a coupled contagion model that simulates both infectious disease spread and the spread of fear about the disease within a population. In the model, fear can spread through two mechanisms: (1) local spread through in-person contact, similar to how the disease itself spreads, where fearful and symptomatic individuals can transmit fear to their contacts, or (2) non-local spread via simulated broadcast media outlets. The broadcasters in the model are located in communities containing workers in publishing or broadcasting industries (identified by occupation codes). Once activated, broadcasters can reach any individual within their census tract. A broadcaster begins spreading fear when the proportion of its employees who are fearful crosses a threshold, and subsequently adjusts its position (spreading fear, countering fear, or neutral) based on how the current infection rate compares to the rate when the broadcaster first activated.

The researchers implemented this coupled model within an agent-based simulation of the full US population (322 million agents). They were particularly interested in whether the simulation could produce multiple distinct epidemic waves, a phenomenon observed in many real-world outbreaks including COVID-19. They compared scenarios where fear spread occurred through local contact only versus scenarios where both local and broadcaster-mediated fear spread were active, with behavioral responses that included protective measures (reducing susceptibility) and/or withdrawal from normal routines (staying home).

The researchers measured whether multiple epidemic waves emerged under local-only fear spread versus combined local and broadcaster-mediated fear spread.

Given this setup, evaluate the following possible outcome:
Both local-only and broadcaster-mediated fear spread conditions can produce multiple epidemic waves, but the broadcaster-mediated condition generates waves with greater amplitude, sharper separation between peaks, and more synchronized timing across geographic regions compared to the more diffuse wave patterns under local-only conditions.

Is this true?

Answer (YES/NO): NO